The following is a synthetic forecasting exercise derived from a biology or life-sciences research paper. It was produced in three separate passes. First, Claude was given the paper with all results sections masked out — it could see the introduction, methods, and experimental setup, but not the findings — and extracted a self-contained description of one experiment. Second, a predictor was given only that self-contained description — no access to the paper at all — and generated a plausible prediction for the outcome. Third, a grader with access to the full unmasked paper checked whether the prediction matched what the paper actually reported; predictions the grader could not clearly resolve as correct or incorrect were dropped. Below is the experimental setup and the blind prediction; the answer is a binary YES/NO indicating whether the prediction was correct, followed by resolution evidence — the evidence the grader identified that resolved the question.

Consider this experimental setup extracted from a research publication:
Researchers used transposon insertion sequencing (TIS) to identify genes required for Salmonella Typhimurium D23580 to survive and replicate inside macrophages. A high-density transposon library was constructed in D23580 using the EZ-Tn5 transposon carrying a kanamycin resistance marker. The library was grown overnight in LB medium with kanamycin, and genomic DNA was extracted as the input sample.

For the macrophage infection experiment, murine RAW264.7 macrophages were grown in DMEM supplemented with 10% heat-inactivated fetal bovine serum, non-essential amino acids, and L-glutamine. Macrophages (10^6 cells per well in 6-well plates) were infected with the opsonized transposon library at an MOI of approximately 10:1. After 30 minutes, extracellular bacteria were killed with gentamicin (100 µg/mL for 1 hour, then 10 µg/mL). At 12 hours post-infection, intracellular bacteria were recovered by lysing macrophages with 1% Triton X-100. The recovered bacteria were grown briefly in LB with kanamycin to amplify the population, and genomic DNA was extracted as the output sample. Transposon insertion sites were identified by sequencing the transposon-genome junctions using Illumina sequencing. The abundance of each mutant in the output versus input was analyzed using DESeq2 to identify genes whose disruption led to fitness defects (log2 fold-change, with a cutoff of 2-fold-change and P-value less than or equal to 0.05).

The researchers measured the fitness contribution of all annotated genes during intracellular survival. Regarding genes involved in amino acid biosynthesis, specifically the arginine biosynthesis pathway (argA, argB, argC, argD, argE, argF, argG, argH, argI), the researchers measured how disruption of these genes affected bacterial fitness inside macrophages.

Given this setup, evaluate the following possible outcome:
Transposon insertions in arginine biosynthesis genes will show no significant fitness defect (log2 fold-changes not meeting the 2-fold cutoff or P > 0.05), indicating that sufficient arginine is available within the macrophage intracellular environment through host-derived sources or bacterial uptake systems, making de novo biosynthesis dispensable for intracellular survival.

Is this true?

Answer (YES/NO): NO